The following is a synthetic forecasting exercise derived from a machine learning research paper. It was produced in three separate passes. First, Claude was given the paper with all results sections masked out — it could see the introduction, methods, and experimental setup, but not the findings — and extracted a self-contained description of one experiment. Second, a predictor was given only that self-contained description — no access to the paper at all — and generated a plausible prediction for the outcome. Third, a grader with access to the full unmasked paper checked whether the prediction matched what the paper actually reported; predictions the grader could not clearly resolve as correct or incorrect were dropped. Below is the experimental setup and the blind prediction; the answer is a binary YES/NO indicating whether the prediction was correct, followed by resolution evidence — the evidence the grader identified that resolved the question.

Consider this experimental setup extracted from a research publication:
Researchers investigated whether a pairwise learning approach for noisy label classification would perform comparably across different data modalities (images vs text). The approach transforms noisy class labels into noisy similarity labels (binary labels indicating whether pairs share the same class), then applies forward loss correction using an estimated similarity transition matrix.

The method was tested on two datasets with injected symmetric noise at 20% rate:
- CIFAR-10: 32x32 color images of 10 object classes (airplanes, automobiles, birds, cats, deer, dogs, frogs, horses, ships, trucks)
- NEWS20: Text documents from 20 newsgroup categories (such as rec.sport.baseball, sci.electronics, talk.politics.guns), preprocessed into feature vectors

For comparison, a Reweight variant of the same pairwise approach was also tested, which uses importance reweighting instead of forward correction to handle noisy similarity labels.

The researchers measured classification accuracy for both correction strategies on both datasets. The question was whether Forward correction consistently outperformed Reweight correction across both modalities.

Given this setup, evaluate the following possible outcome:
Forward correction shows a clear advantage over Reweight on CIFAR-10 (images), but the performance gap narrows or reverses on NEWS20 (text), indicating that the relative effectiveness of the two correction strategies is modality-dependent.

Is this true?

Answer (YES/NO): YES